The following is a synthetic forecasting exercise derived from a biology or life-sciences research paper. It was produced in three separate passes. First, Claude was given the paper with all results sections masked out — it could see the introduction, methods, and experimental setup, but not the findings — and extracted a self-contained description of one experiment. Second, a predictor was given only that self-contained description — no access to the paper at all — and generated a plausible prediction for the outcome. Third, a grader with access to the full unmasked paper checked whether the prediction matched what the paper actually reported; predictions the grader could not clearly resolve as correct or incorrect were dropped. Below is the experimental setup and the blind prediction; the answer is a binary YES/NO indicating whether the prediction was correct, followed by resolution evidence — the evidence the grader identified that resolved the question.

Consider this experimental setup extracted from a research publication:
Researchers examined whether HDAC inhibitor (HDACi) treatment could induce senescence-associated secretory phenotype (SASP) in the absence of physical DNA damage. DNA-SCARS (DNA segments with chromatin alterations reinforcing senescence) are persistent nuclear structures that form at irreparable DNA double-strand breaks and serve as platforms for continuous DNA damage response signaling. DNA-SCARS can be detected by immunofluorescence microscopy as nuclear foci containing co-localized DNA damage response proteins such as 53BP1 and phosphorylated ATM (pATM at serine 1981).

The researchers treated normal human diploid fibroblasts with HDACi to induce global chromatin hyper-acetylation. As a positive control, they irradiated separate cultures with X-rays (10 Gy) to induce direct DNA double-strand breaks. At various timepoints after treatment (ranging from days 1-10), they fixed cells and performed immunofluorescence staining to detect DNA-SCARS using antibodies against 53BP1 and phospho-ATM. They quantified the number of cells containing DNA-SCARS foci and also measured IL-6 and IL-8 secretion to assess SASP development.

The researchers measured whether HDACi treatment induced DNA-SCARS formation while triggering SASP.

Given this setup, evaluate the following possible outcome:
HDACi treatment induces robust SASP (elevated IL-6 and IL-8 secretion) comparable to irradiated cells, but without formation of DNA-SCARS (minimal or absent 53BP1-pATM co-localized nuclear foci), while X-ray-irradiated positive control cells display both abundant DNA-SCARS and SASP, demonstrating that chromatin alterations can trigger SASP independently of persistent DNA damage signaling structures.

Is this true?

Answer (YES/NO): YES